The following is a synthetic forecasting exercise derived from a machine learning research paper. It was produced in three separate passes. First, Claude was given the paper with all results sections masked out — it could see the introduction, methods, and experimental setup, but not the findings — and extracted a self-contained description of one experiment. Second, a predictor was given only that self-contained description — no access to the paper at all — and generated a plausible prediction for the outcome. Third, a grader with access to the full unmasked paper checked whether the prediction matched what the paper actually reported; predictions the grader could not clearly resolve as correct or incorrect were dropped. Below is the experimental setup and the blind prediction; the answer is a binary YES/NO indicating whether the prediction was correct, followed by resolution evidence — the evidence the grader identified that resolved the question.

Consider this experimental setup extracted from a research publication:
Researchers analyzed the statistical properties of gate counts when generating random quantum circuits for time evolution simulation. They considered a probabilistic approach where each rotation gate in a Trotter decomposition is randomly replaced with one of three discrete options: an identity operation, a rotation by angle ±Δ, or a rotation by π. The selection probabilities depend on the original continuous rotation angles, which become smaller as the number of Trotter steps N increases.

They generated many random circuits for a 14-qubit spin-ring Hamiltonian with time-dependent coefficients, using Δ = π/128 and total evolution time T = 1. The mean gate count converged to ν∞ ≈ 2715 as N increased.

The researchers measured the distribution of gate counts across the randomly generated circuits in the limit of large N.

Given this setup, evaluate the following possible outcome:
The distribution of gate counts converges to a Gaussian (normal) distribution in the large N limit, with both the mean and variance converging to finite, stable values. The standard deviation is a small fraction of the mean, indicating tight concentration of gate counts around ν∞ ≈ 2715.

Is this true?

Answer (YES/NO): YES